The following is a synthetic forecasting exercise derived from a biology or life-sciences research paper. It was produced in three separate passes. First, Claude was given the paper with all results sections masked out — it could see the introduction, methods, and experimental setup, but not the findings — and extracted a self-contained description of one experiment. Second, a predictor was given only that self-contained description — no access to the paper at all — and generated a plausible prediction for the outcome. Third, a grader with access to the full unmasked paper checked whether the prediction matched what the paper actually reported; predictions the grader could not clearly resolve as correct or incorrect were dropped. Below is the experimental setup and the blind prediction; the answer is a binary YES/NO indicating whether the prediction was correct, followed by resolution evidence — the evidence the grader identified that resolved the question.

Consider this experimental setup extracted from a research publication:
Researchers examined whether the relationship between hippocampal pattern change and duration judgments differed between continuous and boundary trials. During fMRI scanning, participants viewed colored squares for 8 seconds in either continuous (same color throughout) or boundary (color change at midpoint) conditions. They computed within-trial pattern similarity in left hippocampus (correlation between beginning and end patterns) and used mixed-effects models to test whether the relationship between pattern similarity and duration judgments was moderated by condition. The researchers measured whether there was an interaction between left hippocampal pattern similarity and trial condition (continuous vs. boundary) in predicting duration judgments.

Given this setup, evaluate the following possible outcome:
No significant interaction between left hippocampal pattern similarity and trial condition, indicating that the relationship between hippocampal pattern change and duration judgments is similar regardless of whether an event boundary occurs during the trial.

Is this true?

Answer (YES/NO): YES